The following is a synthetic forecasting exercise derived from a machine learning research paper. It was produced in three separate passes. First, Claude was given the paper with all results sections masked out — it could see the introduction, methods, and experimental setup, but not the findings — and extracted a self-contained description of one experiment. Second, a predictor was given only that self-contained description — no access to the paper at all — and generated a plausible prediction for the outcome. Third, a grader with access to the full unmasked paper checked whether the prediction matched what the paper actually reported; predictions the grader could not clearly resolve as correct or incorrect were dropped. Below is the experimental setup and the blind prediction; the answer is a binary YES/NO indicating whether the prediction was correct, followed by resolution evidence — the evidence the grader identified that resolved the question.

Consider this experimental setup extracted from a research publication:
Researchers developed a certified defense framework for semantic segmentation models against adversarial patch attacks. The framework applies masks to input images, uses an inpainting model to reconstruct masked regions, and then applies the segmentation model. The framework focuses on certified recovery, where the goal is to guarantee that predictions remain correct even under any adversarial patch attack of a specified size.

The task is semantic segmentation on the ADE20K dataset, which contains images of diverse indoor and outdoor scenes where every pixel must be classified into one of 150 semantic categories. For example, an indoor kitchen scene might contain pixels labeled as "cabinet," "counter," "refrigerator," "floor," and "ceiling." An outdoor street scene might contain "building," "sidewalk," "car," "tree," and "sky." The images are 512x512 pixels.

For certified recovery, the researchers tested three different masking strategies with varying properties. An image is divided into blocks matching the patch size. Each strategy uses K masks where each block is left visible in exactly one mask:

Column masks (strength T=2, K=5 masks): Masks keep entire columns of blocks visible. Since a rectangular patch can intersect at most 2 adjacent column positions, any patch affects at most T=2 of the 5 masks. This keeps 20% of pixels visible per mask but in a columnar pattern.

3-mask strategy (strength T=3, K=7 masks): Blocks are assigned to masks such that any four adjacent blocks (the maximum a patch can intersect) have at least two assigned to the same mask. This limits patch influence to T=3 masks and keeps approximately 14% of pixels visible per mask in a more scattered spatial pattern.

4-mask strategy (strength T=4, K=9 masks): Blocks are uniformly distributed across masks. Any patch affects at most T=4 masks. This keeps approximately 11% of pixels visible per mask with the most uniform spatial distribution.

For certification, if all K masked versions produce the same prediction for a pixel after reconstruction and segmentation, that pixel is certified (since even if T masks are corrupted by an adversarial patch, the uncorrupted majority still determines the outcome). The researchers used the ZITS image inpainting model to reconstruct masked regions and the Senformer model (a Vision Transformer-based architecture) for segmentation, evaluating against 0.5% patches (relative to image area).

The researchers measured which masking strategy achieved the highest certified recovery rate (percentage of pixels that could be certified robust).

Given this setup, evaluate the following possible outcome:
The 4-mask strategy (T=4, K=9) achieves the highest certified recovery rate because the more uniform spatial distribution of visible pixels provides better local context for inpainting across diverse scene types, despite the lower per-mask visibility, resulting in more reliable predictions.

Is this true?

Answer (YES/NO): NO